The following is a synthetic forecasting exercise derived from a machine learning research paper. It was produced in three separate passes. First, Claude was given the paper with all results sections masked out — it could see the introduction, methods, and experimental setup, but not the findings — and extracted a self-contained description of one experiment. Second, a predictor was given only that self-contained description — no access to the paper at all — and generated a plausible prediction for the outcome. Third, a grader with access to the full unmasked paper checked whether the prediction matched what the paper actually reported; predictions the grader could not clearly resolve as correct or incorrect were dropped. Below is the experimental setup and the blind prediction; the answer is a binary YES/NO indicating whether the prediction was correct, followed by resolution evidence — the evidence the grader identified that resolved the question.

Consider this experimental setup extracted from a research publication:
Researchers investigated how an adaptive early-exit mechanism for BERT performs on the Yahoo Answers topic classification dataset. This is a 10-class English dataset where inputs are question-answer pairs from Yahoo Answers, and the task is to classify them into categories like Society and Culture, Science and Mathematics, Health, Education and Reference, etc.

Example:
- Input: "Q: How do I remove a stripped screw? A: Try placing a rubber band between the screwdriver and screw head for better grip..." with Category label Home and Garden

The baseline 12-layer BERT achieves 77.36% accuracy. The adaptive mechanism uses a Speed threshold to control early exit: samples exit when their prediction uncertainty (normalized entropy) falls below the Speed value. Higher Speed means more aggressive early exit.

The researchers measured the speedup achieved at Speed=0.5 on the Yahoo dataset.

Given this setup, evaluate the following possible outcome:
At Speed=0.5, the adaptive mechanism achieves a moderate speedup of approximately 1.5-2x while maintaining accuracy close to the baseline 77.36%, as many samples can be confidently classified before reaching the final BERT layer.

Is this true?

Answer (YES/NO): NO